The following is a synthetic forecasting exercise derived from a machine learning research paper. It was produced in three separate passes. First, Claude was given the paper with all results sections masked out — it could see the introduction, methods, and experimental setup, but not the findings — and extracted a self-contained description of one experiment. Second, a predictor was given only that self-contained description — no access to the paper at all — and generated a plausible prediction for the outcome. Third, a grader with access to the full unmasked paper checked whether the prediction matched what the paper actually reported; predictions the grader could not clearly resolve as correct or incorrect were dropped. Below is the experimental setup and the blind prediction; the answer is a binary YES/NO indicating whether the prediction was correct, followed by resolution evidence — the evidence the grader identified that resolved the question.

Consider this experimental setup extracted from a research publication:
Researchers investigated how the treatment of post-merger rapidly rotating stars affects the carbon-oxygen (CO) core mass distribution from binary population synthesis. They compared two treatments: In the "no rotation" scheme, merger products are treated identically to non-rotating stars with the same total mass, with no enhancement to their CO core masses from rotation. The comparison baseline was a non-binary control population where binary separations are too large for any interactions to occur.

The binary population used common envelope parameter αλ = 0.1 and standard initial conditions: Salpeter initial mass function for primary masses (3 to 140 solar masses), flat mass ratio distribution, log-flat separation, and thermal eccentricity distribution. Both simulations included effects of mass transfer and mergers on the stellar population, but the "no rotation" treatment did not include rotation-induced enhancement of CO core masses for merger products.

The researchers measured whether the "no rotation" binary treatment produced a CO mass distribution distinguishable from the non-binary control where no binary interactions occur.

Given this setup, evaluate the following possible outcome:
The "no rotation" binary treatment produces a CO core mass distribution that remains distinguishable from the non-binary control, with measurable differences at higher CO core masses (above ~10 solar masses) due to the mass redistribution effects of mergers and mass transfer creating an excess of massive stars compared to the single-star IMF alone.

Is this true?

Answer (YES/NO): YES